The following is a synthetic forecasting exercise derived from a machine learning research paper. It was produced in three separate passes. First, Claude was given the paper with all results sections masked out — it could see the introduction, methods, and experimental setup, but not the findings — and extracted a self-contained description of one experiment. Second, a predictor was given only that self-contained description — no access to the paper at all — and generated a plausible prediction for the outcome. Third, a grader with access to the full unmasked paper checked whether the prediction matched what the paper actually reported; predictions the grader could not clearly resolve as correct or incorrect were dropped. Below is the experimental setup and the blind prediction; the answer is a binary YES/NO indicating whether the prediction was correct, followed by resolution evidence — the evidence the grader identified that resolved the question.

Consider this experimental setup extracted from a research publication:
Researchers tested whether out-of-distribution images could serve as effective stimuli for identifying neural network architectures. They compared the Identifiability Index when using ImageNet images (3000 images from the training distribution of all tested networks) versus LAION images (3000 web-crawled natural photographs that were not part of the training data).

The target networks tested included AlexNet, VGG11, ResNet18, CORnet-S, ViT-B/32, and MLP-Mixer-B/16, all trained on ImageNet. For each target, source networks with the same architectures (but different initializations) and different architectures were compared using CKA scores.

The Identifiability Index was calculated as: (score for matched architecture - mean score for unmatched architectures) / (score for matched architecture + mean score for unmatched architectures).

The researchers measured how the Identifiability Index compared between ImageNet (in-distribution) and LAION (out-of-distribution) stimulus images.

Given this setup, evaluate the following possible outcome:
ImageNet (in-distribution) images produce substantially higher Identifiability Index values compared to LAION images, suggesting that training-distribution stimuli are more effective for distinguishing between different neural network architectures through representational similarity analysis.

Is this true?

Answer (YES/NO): NO